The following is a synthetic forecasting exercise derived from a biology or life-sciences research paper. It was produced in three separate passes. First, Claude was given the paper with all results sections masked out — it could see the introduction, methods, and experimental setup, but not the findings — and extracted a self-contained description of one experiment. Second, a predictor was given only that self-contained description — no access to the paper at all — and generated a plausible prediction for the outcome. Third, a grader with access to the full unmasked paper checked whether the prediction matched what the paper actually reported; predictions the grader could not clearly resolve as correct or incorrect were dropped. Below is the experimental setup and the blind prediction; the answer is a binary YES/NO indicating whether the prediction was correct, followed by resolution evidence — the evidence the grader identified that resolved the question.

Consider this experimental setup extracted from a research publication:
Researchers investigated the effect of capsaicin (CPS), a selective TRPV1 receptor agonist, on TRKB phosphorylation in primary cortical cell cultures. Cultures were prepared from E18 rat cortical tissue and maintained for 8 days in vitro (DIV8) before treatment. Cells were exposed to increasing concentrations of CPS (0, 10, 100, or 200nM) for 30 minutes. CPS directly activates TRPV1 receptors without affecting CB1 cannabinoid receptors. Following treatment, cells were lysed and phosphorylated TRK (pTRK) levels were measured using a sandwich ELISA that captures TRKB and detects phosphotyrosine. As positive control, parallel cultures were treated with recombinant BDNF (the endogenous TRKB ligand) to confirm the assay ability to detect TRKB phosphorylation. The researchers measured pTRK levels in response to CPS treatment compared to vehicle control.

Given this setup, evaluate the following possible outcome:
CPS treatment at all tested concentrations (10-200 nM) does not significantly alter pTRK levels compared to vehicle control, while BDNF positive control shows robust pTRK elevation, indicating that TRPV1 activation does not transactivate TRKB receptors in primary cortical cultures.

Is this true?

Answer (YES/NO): NO